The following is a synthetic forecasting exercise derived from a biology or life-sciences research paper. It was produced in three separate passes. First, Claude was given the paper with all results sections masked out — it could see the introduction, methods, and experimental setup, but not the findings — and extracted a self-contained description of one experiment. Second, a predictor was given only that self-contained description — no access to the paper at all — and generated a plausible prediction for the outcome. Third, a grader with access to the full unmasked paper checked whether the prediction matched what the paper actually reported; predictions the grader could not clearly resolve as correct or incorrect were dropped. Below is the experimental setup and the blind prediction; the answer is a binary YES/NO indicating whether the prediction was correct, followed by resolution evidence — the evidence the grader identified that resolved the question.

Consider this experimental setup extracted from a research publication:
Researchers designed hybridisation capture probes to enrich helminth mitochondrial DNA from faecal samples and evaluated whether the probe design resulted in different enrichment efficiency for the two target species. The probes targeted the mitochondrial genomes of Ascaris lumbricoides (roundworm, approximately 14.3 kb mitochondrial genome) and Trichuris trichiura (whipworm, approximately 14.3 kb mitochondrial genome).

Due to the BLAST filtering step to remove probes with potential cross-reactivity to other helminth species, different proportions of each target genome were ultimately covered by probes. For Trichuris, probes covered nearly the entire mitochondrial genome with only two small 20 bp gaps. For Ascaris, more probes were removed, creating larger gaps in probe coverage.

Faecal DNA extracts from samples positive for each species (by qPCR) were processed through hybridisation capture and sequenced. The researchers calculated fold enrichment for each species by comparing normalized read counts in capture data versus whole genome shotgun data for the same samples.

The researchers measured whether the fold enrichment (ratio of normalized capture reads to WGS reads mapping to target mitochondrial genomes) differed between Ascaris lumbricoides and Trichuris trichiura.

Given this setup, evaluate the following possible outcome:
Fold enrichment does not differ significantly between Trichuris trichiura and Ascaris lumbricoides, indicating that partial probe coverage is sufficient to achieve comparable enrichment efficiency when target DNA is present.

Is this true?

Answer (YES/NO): NO